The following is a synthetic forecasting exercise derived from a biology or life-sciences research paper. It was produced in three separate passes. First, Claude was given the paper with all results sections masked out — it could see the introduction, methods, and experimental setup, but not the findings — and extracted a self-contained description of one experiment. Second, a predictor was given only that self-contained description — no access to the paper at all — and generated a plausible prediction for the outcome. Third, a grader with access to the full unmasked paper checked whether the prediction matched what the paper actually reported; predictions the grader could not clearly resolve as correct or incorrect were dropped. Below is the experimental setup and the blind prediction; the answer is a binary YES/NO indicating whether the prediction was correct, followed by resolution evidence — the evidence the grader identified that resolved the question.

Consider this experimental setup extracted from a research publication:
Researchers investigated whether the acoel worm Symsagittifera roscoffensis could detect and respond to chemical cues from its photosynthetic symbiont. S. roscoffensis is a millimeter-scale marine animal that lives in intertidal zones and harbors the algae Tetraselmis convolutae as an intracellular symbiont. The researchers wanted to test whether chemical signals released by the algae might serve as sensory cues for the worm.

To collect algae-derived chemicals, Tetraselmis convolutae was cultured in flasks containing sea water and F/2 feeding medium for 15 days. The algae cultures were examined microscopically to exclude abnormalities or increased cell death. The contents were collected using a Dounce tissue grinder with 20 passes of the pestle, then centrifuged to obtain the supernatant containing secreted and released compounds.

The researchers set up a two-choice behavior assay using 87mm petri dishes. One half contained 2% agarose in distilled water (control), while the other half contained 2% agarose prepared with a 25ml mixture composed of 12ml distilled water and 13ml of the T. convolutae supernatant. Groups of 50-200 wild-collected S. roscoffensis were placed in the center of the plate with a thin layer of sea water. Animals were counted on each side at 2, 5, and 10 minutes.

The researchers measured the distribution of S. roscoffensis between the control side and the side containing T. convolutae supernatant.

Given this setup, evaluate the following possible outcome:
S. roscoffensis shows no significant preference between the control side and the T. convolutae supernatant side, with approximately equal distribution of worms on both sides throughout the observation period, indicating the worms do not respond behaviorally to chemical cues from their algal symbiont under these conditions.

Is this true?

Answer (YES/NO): NO